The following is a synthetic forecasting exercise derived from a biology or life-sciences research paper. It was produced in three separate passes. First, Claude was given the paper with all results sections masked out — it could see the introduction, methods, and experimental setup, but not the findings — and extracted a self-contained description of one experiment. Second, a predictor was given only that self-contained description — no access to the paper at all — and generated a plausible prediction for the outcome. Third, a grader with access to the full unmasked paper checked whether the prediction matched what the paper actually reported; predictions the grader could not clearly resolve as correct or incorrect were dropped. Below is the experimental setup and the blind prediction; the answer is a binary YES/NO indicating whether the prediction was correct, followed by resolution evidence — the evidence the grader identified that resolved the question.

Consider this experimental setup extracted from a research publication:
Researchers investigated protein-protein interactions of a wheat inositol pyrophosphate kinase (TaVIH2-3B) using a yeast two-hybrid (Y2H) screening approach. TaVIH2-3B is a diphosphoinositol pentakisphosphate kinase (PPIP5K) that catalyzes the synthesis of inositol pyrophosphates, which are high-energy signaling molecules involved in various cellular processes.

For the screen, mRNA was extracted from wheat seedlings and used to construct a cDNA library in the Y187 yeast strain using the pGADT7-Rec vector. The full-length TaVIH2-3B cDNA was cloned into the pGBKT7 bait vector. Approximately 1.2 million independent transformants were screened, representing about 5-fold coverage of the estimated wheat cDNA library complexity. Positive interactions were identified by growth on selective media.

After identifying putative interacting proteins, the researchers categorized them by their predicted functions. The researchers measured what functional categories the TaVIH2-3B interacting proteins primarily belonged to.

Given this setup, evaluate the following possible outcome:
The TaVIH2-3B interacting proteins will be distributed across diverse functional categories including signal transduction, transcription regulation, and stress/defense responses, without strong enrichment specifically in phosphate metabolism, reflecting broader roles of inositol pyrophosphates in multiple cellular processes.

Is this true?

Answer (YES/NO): NO